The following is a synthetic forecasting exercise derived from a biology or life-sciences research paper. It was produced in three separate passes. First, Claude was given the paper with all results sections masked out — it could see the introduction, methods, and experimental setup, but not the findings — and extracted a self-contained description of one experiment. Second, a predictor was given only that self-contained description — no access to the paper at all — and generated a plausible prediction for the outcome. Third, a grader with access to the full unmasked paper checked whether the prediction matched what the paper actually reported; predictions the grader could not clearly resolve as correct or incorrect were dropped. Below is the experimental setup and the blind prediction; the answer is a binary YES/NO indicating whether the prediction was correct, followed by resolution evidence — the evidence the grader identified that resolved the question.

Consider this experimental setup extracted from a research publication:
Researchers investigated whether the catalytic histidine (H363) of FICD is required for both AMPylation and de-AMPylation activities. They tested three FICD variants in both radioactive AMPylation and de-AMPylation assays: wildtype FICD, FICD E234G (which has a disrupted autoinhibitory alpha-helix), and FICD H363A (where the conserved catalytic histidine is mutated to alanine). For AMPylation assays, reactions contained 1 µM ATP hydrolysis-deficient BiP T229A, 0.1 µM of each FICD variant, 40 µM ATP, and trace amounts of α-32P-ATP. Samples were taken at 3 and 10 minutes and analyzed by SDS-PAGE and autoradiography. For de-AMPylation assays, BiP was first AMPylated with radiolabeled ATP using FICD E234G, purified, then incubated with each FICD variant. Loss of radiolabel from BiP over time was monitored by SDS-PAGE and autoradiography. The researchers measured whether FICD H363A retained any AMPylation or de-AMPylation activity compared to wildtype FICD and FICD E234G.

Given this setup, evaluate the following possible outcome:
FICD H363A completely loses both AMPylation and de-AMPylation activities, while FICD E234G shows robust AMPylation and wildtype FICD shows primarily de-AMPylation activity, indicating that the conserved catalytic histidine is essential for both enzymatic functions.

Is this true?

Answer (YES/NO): YES